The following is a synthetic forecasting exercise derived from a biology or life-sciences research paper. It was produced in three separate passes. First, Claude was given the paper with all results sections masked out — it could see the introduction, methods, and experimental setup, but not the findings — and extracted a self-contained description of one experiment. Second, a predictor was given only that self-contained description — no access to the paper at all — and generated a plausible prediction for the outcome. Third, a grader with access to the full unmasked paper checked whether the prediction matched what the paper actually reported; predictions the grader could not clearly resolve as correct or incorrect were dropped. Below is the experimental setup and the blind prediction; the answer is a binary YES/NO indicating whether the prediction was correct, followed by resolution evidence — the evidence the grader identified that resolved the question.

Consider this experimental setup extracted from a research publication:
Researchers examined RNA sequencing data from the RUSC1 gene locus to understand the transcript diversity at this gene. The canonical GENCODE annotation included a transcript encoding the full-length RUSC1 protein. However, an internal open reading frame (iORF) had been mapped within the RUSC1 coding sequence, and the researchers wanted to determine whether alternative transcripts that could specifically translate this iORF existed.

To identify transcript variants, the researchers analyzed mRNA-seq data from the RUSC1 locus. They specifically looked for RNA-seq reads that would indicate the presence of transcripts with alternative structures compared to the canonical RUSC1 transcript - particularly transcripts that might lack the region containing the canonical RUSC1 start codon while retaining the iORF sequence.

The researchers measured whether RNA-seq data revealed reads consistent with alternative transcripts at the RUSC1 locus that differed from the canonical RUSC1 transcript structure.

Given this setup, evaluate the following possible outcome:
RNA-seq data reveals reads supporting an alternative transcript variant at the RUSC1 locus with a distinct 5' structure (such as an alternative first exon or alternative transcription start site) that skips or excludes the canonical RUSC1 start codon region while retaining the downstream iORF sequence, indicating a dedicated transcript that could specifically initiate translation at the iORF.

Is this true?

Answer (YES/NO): YES